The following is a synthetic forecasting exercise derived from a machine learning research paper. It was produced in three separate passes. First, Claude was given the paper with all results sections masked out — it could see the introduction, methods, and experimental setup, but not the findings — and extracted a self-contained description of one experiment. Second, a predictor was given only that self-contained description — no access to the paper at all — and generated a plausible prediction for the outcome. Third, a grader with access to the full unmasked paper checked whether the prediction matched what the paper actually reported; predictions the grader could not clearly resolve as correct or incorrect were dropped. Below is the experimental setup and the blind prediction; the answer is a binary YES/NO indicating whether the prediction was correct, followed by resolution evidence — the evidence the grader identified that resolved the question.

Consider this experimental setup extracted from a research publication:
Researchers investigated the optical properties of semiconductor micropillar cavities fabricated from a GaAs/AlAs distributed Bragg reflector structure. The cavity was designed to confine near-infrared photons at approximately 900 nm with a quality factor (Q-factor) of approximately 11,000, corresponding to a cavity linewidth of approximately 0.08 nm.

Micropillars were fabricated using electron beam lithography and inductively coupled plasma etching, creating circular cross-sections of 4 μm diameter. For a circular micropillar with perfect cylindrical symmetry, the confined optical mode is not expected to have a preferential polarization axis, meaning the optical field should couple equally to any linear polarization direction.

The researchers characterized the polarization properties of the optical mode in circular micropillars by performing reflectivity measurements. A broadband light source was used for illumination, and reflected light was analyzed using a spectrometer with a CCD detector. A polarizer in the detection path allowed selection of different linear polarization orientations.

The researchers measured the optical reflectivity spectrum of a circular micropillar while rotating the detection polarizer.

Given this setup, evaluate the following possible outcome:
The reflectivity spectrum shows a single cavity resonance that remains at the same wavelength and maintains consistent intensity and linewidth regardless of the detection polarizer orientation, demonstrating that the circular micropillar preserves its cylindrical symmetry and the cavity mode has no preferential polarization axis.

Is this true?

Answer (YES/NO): YES